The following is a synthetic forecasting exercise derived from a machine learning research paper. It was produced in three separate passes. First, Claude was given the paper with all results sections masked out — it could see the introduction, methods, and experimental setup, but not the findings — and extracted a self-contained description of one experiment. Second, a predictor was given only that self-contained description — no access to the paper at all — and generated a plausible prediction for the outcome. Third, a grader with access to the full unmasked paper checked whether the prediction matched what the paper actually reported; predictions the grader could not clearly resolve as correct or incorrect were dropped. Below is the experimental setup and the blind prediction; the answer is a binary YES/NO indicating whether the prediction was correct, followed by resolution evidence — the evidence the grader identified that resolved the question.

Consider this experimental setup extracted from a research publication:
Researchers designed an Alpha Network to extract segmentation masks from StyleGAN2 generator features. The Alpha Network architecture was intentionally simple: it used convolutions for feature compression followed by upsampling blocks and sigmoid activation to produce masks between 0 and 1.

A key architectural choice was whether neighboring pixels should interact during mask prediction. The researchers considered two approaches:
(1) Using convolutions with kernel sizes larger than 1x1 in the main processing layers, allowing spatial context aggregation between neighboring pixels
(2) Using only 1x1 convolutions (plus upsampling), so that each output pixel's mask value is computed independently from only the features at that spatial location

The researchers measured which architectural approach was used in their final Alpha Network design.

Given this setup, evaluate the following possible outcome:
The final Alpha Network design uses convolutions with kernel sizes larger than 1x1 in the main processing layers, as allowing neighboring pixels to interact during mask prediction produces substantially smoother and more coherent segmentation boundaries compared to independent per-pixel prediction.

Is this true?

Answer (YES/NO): NO